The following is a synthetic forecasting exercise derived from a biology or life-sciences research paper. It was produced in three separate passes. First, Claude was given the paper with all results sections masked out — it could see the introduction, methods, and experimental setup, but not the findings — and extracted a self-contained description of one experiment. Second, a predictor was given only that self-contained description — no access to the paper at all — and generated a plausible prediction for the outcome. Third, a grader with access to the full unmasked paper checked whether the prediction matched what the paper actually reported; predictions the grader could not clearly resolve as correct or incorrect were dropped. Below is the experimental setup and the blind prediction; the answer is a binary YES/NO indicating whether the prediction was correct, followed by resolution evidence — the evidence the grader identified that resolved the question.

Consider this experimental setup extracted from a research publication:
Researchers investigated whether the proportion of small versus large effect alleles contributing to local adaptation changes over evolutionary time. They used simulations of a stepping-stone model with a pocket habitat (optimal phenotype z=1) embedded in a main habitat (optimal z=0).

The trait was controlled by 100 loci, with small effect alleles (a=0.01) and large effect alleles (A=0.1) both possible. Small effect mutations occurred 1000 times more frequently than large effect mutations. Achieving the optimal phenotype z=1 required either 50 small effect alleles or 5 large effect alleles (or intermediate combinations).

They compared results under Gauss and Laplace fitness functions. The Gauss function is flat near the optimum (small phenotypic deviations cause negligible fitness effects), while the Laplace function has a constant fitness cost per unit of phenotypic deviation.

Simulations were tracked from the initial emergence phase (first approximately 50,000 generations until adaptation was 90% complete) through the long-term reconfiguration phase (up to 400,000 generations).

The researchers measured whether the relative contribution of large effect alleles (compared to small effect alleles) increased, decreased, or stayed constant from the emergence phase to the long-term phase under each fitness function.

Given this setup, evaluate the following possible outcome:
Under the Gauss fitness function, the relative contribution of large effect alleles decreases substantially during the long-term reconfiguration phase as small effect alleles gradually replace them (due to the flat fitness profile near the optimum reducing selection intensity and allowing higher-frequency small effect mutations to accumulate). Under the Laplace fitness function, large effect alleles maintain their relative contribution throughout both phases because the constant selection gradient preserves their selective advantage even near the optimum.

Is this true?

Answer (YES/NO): NO